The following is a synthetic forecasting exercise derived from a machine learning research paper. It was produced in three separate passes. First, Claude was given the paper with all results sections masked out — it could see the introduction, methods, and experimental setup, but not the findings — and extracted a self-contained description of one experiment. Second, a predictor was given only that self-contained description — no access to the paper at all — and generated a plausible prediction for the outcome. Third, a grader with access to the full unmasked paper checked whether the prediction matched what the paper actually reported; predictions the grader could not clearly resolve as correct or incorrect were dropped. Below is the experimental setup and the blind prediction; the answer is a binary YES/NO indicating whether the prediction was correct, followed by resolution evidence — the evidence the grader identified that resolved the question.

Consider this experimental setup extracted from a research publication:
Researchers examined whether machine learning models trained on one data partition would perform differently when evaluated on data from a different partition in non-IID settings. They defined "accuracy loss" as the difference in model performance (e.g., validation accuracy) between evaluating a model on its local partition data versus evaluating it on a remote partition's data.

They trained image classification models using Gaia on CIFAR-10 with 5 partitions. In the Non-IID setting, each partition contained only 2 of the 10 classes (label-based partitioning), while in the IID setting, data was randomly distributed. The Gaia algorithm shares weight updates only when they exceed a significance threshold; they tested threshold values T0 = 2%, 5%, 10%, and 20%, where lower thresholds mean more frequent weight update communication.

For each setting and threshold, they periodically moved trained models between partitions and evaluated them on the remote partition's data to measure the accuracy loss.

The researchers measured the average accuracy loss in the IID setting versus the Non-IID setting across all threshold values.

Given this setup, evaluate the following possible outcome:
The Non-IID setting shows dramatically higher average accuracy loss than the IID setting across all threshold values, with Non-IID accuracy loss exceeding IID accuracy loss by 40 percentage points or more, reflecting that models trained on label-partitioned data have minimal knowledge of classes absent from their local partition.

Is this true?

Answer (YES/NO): NO